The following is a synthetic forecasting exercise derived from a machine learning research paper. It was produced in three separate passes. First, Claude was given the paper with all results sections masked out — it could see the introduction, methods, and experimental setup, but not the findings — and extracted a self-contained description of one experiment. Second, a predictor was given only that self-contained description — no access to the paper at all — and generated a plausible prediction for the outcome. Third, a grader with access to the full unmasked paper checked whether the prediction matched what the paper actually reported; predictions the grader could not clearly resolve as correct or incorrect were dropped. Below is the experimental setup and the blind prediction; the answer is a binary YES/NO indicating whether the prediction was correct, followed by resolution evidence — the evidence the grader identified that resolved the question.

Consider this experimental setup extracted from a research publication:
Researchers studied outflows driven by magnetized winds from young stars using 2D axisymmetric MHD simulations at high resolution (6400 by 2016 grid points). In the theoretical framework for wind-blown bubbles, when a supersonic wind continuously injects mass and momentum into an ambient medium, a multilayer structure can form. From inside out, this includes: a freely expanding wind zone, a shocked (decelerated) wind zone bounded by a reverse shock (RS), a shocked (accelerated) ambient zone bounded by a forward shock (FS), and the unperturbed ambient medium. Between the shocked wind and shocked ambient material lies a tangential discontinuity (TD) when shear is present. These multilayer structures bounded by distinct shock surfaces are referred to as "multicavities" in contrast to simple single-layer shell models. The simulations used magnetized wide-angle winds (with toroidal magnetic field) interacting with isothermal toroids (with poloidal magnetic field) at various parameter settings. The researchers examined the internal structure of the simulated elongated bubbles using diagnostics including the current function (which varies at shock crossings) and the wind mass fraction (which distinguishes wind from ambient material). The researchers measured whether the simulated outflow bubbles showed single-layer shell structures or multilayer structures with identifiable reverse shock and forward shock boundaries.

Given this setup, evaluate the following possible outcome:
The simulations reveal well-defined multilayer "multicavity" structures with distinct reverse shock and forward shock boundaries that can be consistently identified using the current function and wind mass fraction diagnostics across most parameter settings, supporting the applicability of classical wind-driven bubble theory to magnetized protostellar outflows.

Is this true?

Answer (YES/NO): YES